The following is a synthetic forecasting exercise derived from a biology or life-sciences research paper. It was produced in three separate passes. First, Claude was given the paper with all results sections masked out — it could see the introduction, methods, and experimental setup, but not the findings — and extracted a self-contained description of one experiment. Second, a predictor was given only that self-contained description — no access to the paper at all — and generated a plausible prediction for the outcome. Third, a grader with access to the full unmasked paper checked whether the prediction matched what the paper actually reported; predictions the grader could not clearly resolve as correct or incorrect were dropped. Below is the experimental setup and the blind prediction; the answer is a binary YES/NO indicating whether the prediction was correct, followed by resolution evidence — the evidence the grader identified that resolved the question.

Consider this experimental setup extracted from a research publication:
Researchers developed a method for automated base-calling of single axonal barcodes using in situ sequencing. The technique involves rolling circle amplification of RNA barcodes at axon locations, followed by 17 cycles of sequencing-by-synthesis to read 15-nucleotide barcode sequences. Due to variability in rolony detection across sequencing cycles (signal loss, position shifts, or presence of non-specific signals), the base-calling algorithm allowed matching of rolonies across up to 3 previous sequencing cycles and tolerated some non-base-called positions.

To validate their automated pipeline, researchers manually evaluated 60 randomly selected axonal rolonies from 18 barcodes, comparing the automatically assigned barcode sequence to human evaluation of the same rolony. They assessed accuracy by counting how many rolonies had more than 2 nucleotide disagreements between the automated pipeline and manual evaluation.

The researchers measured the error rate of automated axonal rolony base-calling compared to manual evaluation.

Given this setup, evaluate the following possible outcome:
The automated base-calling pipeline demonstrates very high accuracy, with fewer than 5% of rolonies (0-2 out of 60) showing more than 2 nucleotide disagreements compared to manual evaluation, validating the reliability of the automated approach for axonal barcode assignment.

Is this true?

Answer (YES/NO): YES